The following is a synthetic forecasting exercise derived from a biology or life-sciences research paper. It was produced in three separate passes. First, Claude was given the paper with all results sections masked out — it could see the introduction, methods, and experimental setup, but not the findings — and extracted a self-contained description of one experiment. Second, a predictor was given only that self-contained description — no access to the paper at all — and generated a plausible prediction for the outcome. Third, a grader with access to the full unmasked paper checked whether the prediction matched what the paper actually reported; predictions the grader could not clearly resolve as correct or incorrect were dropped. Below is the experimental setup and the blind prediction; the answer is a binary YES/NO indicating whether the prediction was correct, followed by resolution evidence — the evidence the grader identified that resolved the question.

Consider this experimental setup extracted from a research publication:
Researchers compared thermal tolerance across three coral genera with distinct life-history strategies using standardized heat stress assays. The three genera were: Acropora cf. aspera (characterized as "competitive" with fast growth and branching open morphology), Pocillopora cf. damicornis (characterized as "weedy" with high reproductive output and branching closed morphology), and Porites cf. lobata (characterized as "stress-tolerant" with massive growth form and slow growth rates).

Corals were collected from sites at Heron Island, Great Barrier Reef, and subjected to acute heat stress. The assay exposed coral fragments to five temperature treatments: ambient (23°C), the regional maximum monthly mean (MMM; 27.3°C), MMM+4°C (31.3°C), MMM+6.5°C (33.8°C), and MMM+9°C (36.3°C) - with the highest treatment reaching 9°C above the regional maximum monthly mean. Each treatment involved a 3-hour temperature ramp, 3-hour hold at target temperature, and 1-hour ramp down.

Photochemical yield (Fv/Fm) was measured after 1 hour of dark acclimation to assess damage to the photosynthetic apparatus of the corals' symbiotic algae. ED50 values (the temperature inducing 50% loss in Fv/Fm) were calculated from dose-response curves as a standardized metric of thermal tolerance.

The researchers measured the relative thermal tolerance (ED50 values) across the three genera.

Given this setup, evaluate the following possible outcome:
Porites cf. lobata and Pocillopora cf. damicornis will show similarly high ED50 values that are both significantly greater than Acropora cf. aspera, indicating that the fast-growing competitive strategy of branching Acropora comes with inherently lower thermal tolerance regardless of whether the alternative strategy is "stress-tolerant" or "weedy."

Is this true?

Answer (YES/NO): NO